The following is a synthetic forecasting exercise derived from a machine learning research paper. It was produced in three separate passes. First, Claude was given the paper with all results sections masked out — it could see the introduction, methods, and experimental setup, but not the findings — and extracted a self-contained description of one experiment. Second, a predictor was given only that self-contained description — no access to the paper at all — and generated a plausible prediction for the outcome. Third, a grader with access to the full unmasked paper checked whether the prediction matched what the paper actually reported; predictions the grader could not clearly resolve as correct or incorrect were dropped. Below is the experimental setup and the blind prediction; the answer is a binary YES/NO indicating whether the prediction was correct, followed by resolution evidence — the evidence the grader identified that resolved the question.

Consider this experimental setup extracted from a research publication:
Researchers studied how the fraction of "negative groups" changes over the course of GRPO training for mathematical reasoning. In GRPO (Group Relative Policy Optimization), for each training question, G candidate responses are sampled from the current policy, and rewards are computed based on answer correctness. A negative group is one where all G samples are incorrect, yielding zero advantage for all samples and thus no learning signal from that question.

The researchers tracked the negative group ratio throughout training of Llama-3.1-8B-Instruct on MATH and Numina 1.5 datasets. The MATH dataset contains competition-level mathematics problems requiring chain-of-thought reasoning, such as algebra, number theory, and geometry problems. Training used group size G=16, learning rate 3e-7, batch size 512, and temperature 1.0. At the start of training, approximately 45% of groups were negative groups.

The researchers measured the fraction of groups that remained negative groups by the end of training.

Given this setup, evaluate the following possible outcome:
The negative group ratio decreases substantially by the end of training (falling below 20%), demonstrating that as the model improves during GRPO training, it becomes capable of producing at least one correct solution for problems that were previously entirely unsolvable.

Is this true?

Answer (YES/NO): NO